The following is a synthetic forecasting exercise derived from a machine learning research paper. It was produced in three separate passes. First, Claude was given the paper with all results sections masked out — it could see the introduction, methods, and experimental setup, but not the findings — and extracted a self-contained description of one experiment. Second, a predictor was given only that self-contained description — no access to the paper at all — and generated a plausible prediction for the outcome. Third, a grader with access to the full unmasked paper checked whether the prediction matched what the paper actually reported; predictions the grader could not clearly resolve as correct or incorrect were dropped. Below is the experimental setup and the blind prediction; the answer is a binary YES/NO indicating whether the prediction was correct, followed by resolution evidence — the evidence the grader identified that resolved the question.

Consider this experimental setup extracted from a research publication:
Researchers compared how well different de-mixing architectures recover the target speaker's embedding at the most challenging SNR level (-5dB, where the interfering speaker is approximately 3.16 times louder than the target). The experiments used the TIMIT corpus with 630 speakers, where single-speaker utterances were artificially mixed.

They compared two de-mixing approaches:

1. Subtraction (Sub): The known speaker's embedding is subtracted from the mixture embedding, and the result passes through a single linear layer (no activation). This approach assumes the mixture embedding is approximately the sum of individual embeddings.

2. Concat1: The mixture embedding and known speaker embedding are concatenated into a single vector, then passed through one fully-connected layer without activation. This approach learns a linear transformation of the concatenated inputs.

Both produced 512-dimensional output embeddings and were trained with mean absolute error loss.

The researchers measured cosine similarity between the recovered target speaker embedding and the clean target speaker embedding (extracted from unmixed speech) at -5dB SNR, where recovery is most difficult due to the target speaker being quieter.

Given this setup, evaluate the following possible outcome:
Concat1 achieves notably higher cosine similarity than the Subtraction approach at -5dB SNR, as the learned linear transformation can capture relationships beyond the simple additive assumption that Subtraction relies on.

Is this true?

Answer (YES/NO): NO